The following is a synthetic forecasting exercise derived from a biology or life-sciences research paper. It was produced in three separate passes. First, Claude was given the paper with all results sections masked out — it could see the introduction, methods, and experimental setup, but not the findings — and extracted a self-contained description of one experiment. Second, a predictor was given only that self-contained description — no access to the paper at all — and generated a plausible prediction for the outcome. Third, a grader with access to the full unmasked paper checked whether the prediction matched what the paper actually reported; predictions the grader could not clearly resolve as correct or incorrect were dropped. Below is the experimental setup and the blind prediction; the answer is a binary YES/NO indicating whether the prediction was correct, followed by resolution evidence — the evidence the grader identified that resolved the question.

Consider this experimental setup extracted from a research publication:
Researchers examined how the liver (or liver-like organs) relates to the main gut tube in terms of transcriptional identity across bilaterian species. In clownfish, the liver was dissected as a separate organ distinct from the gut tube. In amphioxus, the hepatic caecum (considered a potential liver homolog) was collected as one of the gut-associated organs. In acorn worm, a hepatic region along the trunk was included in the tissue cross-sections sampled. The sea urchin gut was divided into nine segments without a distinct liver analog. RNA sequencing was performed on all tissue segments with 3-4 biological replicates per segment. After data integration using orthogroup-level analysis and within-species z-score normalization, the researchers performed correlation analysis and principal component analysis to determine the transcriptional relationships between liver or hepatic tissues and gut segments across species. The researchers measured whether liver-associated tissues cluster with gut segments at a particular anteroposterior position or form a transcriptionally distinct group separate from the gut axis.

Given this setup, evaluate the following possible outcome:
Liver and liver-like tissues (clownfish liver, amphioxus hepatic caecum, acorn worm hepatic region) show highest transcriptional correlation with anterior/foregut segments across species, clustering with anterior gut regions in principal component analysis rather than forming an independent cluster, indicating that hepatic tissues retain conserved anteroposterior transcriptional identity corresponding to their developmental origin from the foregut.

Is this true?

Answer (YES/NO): NO